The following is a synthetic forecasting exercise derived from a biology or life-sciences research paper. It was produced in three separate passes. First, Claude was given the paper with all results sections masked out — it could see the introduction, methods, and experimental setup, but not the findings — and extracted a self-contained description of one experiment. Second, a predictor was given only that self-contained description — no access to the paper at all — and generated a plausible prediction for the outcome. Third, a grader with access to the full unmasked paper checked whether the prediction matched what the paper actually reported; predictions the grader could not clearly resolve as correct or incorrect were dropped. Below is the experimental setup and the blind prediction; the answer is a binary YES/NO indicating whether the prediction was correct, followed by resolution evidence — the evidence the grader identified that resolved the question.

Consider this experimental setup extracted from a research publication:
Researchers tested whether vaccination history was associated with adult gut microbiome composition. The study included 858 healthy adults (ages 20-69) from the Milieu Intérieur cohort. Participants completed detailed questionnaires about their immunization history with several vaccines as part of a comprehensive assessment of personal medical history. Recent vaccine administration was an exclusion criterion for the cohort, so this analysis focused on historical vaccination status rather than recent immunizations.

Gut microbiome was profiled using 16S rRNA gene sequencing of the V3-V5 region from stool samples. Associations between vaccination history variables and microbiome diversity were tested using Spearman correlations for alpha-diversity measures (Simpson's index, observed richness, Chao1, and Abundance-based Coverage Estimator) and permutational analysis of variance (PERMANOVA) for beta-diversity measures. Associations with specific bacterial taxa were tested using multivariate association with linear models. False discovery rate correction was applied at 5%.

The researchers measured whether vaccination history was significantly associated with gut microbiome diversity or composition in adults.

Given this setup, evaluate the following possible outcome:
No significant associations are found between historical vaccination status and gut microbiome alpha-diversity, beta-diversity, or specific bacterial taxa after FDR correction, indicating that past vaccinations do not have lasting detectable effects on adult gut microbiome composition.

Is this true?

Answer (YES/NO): NO